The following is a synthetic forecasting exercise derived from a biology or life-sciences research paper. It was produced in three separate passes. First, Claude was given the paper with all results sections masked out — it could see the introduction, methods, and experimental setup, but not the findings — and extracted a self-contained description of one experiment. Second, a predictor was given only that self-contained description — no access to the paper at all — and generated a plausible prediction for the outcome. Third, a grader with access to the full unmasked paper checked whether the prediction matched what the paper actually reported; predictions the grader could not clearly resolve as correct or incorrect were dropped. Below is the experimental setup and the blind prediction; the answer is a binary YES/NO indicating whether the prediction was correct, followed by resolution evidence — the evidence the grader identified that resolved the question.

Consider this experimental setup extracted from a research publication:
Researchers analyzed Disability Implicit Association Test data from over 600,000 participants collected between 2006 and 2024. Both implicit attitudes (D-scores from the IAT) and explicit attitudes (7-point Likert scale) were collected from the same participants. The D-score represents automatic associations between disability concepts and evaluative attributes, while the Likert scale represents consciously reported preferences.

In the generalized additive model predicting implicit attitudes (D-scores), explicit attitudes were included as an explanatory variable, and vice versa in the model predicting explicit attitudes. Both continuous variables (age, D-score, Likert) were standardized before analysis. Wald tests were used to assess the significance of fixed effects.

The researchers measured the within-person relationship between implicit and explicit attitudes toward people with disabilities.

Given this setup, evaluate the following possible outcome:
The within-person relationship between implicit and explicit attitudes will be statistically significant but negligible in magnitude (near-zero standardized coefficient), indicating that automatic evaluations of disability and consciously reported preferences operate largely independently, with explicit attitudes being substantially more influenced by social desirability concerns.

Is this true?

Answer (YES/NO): NO